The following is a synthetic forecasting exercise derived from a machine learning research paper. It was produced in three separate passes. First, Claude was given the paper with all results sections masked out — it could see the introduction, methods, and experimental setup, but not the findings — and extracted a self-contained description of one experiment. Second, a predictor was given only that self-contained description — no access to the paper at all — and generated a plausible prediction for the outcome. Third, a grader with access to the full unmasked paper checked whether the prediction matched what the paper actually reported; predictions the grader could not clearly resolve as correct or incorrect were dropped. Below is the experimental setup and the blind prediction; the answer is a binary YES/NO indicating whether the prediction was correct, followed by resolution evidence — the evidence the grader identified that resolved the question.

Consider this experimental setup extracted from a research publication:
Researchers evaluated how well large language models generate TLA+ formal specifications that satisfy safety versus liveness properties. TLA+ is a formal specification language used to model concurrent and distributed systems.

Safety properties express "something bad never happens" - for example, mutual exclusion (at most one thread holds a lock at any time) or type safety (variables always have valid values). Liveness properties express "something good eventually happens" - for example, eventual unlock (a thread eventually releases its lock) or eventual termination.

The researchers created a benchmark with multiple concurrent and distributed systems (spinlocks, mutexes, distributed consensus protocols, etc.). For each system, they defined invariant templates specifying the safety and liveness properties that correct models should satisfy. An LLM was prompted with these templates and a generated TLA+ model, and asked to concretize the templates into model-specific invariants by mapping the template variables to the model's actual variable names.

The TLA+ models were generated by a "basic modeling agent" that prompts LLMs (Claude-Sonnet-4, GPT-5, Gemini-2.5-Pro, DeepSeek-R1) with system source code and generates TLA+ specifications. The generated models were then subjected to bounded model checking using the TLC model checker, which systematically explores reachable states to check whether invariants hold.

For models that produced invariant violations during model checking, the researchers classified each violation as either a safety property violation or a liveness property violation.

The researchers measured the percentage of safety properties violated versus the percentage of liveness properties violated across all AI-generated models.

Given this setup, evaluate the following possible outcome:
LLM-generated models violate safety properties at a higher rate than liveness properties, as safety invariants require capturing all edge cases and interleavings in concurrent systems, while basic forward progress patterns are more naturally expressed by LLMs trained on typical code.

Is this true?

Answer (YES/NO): NO